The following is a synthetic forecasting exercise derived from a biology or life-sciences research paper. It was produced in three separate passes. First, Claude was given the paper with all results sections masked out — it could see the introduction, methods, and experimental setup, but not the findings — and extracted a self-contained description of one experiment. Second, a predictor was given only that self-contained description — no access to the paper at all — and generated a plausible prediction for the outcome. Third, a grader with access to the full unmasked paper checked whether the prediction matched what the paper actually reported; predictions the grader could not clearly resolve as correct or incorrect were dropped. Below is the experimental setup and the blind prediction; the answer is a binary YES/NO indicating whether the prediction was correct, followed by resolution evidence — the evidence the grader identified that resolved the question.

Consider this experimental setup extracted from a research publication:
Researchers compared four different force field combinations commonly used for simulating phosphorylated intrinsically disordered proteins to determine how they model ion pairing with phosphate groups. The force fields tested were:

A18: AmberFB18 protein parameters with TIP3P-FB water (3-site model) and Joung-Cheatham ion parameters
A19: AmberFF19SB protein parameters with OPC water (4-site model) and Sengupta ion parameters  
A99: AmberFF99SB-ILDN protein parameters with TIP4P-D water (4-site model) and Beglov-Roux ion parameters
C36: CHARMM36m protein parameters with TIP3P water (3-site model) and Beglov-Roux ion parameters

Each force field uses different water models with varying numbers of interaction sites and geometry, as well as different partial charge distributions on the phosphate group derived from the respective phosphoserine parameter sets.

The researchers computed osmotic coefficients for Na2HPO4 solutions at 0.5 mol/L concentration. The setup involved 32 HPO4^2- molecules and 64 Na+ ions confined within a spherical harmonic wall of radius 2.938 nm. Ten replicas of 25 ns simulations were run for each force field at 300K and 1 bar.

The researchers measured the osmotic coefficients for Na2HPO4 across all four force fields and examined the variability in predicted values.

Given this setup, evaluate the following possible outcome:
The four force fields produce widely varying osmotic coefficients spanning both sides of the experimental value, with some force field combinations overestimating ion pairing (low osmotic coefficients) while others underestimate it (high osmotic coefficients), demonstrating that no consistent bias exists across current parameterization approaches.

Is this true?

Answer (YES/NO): NO